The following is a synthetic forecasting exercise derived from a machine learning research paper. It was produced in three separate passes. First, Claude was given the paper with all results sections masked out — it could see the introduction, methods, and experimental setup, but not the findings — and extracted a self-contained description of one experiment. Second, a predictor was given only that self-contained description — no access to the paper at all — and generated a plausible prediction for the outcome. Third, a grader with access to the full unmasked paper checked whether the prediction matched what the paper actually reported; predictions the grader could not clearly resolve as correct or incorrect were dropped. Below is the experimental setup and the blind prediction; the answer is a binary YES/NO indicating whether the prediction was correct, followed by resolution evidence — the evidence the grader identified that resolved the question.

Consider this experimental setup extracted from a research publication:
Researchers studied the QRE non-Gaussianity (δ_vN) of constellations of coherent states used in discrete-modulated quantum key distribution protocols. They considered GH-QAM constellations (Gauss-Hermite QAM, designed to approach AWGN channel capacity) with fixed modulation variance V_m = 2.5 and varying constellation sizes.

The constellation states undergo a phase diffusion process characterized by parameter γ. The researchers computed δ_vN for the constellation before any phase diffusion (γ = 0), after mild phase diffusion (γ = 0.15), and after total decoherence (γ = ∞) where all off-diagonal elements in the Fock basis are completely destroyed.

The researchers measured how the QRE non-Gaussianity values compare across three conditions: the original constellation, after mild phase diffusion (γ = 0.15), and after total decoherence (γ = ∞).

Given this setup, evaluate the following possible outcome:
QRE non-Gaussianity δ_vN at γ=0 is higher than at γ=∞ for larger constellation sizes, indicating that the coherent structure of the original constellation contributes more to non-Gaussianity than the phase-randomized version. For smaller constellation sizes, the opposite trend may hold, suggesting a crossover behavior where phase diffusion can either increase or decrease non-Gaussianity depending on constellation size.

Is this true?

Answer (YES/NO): NO